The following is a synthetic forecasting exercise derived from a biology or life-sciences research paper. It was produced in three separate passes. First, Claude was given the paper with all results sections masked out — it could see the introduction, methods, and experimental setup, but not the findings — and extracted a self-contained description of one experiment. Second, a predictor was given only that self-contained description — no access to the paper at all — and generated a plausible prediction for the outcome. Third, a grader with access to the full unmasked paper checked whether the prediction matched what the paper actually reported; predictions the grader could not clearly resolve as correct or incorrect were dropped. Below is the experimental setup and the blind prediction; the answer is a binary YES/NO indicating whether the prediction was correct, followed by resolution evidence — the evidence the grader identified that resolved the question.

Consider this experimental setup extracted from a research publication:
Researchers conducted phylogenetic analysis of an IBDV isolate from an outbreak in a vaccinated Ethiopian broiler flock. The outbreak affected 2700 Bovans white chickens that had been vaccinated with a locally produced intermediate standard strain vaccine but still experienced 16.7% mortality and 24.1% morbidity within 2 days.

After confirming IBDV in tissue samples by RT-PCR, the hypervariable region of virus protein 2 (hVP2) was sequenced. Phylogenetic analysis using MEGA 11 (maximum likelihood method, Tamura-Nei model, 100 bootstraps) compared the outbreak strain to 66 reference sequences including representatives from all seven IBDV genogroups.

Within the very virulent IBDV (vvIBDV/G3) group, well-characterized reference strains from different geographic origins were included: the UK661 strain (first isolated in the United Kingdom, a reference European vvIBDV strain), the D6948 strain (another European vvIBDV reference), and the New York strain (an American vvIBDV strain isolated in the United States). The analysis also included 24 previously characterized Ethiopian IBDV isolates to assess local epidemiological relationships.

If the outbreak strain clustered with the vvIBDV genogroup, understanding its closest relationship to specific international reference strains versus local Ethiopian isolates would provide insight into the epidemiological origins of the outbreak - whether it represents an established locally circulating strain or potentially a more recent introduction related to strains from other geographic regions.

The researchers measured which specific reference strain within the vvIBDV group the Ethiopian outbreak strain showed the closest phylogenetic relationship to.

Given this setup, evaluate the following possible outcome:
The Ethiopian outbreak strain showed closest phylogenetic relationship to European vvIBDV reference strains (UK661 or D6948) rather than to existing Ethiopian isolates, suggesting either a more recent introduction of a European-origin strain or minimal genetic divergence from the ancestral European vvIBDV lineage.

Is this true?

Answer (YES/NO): NO